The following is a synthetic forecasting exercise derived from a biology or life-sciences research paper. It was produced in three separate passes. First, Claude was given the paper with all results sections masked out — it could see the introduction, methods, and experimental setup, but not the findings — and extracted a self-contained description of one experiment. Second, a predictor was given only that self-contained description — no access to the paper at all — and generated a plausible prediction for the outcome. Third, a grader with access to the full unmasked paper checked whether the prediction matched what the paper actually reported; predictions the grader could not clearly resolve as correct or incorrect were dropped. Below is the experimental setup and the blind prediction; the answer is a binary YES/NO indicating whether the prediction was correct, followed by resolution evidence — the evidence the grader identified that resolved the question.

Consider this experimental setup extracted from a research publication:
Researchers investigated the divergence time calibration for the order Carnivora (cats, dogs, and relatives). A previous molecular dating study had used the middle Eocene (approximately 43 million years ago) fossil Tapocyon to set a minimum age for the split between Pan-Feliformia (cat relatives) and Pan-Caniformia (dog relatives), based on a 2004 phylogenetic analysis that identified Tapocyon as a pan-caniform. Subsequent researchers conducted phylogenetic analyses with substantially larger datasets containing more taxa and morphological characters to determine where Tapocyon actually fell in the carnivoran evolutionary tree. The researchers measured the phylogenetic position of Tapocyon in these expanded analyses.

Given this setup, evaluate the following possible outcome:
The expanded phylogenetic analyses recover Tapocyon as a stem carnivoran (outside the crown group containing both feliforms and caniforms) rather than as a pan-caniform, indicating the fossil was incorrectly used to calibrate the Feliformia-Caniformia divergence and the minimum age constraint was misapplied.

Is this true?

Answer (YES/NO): YES